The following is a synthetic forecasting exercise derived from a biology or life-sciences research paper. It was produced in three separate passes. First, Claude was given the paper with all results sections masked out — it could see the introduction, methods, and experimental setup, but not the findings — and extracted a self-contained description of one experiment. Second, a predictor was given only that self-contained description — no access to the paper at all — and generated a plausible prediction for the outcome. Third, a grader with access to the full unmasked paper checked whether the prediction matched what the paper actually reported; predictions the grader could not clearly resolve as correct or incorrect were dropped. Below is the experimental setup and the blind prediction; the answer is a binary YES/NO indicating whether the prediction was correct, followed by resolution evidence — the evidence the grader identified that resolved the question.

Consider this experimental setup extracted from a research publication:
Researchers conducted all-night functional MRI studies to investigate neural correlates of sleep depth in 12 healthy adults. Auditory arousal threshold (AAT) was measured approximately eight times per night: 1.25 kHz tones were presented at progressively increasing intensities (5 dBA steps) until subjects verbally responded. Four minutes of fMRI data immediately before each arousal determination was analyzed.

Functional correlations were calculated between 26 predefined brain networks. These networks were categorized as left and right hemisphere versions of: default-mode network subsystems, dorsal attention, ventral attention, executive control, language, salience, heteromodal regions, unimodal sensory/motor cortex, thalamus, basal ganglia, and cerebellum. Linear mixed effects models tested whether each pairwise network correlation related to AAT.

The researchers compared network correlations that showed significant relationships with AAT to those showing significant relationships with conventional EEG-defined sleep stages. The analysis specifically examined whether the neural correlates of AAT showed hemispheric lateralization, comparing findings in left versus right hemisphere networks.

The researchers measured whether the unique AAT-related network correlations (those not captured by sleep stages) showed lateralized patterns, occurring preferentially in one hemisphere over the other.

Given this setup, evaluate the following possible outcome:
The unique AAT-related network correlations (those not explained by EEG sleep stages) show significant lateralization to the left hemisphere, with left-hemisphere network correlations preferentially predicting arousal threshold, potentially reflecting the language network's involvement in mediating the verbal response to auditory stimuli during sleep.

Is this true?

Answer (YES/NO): NO